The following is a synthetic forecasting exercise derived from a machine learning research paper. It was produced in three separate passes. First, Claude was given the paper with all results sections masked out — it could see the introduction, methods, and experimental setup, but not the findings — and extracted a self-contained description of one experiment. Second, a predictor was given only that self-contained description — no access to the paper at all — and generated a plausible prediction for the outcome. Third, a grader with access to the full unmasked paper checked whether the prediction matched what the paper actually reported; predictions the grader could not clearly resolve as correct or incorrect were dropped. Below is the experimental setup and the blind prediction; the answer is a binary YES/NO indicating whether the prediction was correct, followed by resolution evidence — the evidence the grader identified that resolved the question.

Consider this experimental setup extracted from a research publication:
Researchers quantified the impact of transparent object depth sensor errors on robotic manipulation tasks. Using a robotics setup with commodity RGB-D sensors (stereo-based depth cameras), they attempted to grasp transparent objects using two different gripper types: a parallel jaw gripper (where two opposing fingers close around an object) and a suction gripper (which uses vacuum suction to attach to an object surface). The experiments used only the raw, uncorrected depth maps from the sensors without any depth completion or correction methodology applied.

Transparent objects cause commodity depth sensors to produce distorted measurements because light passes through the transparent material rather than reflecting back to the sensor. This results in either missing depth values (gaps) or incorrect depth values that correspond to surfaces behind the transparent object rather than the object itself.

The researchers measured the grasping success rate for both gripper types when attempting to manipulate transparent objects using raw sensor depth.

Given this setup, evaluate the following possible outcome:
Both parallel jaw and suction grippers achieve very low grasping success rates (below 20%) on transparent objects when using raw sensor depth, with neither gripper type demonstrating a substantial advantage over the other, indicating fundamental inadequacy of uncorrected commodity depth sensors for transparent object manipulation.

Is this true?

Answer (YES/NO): NO